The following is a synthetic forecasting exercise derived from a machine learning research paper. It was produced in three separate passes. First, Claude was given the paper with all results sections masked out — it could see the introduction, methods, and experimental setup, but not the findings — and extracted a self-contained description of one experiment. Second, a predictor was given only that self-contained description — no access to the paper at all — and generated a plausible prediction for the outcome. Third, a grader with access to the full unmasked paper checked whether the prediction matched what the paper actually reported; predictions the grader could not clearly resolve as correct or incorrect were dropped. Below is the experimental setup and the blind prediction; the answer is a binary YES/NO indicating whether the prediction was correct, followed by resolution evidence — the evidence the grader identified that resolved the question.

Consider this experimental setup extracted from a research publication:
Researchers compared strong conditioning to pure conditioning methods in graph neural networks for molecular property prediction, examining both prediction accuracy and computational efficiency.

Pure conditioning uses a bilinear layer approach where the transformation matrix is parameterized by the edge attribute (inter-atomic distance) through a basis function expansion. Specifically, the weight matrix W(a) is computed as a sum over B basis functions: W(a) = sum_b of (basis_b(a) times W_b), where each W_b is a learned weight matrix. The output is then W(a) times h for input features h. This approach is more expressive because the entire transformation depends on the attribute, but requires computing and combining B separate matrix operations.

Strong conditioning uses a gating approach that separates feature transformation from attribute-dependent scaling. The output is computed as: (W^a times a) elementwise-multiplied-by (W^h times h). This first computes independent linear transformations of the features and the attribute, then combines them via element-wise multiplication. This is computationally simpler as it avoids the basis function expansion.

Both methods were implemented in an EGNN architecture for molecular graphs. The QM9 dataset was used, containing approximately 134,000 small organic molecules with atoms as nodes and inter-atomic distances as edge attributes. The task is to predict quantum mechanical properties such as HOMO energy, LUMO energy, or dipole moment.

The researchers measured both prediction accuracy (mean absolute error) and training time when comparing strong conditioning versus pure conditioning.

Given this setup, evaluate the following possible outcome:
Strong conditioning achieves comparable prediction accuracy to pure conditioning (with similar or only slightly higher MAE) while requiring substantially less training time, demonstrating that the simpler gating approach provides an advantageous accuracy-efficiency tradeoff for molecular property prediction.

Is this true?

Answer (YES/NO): NO